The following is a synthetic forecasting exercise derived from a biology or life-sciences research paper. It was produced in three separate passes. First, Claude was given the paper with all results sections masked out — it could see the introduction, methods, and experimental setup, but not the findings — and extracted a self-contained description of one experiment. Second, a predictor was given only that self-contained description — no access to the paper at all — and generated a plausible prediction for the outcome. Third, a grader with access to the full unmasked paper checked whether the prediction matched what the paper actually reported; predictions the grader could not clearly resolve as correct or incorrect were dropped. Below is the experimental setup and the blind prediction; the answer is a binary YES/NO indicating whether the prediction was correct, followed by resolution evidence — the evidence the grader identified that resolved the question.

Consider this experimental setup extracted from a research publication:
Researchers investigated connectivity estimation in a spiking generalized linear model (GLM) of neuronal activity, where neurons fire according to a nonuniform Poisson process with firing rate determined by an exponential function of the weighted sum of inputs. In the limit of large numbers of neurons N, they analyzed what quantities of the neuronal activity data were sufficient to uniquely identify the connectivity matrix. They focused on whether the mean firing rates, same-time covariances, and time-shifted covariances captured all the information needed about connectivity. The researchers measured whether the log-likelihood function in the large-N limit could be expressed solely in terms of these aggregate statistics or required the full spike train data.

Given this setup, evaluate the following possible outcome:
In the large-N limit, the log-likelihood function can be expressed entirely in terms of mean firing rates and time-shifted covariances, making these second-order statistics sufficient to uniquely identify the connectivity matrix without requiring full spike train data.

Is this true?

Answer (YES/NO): NO